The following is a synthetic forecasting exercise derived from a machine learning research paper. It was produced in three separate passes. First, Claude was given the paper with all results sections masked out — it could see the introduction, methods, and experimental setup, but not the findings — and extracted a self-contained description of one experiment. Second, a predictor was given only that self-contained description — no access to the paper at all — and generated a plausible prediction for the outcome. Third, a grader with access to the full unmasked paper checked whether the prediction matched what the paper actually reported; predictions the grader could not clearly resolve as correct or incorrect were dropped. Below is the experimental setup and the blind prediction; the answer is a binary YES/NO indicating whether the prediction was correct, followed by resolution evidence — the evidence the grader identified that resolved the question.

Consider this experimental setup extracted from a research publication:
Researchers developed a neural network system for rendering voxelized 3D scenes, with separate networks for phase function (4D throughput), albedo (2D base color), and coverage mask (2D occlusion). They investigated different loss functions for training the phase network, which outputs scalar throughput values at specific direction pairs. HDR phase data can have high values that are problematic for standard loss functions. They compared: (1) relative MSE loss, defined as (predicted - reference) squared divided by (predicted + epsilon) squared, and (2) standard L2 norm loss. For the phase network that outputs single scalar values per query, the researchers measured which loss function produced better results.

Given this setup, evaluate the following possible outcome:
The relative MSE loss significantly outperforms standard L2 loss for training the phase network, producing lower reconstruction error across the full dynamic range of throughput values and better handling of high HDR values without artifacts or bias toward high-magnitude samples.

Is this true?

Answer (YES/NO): YES